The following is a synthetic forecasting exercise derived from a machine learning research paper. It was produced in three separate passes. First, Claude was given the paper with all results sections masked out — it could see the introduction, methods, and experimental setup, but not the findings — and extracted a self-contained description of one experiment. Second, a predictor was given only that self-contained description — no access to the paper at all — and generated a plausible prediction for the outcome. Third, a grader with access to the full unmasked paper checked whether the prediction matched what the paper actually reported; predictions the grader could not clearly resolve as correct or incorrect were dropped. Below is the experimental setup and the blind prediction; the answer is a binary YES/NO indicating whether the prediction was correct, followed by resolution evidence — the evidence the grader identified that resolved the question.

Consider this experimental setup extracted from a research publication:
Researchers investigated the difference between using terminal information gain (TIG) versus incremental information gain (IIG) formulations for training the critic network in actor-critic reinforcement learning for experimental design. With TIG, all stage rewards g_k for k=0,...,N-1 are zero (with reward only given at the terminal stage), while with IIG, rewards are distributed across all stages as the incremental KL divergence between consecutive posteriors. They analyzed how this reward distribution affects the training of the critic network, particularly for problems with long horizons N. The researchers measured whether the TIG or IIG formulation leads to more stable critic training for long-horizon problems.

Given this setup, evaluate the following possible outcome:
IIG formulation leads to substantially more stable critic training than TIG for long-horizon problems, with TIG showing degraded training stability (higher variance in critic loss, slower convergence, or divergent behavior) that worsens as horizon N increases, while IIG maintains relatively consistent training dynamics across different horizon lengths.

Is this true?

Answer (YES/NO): YES